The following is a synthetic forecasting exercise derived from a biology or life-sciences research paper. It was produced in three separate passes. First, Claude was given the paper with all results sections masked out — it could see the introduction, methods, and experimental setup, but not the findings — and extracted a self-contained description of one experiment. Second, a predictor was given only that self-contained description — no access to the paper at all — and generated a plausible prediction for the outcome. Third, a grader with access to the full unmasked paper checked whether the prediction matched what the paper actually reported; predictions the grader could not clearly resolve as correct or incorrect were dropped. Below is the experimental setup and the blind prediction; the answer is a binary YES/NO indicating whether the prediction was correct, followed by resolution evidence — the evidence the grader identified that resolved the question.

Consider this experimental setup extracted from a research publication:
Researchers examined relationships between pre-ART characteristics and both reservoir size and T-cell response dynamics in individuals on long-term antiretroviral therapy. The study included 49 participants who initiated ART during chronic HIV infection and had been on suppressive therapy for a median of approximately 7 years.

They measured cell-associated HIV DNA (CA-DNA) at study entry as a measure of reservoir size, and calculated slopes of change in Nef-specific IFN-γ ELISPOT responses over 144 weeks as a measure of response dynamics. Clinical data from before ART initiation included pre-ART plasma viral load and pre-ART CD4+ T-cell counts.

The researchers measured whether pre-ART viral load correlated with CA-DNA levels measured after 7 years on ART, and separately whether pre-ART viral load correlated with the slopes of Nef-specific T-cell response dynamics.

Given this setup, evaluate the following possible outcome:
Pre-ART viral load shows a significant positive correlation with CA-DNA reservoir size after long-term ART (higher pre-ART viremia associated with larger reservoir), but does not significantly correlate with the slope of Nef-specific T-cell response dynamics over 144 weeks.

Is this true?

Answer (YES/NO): NO